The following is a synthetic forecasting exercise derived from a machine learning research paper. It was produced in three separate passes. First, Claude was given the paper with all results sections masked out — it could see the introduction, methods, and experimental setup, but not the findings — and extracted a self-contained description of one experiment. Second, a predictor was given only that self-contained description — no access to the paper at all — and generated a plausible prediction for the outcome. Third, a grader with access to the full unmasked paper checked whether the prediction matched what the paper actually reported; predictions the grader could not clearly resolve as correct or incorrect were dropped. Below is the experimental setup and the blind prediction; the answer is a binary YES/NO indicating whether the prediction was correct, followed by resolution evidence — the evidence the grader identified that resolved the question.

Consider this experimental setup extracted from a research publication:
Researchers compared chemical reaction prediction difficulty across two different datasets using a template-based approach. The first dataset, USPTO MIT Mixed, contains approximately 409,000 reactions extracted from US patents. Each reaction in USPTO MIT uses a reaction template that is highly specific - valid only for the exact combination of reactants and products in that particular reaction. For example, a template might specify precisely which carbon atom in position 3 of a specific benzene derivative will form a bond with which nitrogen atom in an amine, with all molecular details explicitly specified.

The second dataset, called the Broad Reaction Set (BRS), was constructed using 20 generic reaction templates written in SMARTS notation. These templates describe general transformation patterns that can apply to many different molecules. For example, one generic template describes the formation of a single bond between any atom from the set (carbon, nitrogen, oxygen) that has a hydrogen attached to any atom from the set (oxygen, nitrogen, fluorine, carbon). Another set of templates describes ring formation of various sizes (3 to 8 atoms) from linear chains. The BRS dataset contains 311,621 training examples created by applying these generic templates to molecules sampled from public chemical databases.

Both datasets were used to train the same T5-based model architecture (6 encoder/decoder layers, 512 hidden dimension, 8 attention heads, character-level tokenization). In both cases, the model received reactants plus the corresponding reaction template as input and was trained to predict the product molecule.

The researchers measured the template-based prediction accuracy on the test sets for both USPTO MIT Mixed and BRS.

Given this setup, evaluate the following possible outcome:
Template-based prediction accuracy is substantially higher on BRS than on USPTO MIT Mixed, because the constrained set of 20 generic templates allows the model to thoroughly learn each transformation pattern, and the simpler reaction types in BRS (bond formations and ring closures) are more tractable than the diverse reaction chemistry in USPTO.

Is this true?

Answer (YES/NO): NO